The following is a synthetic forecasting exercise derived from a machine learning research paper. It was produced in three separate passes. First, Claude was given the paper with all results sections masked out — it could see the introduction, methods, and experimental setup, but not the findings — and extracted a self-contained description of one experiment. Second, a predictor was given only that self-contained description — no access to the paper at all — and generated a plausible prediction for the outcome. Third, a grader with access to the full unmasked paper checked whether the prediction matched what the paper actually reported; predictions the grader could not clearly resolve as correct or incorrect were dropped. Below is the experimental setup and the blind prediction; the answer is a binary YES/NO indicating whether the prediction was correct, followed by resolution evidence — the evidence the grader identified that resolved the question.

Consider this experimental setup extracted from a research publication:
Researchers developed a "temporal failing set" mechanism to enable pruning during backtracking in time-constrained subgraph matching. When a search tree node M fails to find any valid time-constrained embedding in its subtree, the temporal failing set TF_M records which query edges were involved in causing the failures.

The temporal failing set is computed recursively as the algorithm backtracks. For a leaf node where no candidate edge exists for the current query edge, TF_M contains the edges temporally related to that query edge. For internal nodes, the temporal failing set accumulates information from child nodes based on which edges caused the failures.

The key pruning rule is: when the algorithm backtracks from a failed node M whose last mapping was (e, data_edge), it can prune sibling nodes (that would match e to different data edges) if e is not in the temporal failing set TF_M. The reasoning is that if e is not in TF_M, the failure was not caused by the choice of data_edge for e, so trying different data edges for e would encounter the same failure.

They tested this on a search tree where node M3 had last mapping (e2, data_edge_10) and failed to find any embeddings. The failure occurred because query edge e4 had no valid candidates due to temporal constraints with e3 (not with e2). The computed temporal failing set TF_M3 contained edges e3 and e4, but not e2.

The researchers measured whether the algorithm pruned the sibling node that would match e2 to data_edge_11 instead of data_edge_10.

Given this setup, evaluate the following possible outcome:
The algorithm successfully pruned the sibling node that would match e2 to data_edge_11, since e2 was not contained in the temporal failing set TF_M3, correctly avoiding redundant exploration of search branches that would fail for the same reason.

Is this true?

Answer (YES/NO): YES